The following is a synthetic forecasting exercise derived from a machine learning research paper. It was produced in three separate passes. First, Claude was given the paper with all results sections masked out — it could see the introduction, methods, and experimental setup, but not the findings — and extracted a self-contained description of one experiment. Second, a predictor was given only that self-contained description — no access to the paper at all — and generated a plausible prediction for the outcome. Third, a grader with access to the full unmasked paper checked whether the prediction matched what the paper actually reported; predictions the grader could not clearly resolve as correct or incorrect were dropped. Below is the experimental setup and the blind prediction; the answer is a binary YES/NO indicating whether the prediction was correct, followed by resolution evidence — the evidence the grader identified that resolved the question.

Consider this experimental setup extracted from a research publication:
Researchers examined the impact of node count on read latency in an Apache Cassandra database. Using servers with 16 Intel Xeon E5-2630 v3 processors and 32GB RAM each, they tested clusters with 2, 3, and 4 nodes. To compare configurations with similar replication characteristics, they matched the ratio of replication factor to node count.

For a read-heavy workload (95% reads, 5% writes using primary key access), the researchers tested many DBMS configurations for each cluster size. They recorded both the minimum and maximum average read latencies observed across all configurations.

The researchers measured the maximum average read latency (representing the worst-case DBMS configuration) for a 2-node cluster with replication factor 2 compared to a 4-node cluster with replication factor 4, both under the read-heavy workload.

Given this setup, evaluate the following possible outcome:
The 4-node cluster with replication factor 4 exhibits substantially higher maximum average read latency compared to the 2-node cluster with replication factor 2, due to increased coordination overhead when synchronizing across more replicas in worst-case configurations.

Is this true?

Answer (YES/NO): NO